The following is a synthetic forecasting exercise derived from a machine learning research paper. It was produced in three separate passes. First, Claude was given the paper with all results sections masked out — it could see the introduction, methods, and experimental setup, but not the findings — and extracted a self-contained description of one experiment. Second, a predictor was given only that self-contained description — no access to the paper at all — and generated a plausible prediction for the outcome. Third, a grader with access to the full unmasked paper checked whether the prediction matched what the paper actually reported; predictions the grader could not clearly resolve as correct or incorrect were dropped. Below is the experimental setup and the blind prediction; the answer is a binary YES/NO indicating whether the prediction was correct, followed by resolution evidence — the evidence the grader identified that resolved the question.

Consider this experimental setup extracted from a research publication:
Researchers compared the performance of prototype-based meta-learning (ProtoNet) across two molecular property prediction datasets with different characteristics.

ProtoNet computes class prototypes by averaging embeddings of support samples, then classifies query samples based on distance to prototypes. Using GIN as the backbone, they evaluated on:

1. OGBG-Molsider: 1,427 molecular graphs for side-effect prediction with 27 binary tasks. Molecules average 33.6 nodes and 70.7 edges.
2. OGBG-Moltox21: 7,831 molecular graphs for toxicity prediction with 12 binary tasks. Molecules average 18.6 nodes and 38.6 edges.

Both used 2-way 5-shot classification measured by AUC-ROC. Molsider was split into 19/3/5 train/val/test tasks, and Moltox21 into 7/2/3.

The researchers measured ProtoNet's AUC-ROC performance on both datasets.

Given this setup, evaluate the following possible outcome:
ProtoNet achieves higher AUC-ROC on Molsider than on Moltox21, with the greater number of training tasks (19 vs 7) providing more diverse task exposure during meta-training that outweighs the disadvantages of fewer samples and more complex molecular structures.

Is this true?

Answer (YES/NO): NO